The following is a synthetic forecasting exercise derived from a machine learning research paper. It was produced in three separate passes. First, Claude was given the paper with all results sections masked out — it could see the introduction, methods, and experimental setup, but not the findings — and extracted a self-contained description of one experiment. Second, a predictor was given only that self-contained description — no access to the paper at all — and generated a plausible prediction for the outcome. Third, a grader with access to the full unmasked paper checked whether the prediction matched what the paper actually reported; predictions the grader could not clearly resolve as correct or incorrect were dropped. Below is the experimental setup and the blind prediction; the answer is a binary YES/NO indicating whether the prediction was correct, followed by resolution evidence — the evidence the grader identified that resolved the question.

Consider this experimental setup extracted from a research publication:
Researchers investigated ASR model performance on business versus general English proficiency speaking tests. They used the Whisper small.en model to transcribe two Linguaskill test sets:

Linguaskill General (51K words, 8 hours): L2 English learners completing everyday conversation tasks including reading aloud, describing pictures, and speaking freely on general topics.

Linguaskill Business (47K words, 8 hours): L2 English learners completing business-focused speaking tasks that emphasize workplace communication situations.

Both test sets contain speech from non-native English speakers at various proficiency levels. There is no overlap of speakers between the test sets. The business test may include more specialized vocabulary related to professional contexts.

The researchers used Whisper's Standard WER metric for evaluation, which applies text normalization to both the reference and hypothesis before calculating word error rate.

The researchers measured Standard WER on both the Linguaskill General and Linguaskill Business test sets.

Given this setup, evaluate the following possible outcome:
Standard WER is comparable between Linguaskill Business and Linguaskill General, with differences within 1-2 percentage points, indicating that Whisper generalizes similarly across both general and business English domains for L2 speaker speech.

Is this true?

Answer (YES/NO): NO